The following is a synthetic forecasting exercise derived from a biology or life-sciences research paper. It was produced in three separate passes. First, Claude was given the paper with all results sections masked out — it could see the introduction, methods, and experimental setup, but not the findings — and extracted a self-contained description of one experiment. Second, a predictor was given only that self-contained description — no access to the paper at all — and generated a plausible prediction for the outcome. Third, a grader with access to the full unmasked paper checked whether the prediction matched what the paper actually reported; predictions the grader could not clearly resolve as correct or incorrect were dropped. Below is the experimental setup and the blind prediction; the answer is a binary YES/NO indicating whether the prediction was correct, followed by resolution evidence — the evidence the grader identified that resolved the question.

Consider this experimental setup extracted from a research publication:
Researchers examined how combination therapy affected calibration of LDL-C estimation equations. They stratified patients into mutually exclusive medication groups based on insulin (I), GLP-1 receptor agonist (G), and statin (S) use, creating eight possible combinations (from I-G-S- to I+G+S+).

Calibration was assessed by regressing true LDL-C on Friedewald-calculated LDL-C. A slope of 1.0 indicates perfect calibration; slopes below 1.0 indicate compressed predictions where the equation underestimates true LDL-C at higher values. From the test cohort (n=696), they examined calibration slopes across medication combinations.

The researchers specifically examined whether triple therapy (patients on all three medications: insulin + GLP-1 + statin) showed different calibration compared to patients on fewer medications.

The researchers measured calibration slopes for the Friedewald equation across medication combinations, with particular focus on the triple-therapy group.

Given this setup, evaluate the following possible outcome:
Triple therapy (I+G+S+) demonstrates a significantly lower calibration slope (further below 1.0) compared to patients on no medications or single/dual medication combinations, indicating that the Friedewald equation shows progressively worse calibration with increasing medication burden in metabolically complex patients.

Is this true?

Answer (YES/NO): YES